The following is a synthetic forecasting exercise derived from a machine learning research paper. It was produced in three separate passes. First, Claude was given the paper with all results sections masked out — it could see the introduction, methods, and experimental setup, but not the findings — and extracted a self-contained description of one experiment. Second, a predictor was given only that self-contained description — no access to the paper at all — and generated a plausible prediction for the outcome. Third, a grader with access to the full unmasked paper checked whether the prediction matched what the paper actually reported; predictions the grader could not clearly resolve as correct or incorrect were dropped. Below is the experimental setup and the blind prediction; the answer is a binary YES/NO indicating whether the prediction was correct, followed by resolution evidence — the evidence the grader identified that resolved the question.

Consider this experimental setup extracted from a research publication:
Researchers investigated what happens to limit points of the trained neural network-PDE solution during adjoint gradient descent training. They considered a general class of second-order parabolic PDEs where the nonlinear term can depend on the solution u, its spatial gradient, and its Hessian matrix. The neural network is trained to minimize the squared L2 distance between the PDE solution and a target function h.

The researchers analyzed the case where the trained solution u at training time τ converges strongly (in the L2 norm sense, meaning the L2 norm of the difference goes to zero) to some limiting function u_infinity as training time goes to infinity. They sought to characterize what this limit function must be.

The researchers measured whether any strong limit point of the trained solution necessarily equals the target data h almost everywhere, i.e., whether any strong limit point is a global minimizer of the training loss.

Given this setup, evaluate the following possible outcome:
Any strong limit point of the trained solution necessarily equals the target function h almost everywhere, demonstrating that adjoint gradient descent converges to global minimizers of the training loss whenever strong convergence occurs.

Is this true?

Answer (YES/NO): YES